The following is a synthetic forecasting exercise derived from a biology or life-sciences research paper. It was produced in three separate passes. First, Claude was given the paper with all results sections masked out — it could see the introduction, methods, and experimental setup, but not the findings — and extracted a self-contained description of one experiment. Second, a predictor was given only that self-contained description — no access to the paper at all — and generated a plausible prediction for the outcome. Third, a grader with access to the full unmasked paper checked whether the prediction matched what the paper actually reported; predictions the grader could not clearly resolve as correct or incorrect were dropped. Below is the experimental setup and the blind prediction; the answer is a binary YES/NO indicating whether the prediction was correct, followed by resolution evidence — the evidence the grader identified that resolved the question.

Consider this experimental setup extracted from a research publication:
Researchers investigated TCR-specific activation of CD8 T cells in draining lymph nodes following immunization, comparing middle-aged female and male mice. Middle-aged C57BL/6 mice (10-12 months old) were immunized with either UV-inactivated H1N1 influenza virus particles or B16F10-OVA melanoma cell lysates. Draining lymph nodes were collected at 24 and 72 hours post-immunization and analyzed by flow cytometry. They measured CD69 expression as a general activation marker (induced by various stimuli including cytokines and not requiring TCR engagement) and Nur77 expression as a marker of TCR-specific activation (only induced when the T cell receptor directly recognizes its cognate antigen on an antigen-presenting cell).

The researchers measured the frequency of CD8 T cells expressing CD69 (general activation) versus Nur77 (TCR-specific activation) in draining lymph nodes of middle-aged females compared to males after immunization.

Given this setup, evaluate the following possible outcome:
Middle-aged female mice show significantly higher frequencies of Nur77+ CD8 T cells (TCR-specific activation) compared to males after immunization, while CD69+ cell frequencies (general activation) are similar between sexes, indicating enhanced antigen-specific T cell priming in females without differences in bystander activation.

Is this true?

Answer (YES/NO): YES